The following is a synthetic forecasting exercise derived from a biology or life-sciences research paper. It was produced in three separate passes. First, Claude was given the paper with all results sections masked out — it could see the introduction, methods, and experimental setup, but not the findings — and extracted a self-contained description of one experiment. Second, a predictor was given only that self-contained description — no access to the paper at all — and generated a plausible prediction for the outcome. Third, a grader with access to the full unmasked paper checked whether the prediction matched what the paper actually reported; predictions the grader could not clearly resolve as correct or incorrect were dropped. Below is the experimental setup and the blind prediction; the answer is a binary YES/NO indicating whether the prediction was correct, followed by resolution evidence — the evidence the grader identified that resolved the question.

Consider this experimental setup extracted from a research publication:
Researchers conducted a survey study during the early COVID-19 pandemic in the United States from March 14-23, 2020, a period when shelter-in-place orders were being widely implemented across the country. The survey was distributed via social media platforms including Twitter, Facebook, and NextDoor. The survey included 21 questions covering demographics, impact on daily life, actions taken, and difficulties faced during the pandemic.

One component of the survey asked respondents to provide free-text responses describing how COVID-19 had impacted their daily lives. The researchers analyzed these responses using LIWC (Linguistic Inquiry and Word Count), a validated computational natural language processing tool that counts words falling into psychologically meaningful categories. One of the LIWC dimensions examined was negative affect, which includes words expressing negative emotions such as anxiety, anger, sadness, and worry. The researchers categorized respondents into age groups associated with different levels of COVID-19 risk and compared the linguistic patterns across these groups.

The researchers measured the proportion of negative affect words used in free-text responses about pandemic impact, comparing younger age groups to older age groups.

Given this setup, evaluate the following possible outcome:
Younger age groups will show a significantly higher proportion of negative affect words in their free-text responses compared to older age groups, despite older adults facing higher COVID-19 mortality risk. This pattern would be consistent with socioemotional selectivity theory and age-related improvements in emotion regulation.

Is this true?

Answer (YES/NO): YES